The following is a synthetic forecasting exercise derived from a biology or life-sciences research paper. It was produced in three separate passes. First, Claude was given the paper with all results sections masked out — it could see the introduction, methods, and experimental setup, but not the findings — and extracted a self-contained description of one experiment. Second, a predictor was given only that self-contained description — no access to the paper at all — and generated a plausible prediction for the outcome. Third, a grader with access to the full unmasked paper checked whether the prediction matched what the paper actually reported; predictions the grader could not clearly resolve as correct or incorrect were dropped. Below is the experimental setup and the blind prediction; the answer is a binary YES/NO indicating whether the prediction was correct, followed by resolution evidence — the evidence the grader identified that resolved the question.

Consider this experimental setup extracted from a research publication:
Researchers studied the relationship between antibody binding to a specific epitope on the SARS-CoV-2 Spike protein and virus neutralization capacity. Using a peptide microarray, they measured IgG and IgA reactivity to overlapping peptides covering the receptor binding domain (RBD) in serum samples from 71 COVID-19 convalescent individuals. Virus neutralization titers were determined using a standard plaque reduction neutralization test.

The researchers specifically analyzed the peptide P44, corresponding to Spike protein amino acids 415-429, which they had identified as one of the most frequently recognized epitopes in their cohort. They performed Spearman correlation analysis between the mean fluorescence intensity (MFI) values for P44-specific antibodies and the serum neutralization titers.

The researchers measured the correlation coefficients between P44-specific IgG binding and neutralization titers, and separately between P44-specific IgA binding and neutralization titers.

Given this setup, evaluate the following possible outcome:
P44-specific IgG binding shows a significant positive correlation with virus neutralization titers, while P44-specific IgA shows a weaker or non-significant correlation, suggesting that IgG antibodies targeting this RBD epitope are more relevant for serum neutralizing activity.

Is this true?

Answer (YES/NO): YES